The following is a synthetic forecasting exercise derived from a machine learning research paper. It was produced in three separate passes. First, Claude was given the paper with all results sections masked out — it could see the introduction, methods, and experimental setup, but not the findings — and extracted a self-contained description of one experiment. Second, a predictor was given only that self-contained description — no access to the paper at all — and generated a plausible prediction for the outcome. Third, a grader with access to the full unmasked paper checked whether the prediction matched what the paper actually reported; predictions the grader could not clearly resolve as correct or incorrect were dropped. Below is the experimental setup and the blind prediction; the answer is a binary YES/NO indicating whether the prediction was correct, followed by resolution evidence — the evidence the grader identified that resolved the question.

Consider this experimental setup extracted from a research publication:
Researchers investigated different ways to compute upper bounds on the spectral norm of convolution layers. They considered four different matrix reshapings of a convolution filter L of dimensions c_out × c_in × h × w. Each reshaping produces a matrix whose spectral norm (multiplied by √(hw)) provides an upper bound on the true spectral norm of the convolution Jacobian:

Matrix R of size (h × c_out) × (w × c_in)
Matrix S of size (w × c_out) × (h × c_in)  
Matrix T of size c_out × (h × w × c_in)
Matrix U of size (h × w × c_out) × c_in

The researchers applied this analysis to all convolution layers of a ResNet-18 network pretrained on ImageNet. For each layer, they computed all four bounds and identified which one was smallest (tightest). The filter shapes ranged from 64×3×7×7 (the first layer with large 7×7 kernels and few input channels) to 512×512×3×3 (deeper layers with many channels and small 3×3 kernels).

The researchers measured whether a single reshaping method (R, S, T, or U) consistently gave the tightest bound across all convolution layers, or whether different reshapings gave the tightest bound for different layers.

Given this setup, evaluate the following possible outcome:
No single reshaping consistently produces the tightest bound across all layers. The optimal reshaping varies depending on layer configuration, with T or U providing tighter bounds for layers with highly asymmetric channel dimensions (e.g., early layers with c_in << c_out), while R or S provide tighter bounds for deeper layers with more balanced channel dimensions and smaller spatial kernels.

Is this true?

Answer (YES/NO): NO